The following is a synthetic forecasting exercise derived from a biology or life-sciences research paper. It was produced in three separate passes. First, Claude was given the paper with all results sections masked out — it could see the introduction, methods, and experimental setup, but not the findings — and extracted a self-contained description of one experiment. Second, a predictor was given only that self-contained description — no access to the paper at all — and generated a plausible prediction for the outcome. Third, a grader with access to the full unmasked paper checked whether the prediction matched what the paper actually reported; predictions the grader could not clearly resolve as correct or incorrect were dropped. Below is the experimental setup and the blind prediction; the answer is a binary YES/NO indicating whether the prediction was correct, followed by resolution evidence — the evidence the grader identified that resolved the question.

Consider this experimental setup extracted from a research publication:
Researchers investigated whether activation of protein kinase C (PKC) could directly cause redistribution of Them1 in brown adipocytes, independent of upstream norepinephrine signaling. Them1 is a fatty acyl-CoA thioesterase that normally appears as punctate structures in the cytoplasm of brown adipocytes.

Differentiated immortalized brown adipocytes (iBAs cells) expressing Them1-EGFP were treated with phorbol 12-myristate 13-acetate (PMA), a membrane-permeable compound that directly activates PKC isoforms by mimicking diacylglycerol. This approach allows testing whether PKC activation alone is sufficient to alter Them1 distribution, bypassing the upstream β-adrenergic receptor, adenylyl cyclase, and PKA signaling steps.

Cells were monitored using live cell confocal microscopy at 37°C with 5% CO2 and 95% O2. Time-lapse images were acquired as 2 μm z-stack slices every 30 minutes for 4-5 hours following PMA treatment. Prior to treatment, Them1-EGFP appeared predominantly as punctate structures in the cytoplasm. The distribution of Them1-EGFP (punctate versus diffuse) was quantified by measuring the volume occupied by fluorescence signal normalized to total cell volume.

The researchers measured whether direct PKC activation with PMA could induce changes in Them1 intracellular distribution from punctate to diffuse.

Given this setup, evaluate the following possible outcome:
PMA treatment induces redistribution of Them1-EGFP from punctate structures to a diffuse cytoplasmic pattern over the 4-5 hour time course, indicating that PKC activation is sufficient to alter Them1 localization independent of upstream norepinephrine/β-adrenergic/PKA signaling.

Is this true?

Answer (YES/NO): YES